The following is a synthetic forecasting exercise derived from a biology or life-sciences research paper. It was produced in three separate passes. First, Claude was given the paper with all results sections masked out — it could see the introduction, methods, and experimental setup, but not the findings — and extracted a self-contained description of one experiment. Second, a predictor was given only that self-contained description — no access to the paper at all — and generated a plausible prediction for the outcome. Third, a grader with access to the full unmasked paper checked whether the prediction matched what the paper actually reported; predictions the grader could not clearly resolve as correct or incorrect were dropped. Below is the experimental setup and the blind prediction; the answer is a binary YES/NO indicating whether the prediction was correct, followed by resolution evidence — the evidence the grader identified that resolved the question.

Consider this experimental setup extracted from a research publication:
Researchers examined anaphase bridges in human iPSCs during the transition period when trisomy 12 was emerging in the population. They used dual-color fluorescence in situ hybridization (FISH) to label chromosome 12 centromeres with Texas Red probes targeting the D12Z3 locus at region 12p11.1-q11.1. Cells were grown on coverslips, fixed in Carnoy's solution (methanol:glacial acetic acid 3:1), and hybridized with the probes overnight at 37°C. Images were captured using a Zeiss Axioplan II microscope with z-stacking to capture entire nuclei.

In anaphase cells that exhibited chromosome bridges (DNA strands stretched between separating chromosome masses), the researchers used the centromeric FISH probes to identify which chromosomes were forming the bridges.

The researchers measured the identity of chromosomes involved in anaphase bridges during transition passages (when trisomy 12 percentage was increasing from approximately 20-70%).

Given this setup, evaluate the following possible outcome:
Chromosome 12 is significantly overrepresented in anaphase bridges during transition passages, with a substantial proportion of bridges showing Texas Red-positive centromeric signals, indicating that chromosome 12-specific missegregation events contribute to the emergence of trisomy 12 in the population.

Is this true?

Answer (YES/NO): YES